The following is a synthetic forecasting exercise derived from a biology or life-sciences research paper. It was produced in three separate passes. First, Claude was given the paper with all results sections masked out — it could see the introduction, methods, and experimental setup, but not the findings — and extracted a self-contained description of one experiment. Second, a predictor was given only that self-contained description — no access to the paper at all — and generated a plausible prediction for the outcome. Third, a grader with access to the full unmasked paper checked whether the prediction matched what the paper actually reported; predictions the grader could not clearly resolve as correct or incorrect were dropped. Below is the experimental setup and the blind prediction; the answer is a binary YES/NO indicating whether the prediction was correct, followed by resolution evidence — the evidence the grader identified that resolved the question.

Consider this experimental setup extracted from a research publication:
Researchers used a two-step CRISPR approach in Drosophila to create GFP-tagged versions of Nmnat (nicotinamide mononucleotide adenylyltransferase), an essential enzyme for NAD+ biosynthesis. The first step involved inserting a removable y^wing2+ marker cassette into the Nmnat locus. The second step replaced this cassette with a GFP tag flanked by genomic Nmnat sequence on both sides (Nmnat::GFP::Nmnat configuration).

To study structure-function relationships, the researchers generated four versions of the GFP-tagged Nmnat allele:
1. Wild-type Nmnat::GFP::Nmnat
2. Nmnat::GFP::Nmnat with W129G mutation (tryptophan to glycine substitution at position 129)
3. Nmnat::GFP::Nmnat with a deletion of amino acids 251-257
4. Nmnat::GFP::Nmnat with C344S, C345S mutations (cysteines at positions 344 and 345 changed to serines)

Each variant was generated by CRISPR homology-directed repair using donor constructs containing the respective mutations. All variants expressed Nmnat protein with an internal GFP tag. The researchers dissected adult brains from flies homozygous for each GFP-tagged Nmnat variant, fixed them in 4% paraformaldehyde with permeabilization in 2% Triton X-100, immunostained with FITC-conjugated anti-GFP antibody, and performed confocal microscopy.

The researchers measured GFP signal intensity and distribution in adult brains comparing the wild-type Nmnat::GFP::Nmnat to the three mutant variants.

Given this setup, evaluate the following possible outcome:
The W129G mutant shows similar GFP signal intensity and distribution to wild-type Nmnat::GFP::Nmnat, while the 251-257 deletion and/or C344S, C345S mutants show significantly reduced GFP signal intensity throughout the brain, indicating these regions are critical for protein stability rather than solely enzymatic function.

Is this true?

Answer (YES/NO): NO